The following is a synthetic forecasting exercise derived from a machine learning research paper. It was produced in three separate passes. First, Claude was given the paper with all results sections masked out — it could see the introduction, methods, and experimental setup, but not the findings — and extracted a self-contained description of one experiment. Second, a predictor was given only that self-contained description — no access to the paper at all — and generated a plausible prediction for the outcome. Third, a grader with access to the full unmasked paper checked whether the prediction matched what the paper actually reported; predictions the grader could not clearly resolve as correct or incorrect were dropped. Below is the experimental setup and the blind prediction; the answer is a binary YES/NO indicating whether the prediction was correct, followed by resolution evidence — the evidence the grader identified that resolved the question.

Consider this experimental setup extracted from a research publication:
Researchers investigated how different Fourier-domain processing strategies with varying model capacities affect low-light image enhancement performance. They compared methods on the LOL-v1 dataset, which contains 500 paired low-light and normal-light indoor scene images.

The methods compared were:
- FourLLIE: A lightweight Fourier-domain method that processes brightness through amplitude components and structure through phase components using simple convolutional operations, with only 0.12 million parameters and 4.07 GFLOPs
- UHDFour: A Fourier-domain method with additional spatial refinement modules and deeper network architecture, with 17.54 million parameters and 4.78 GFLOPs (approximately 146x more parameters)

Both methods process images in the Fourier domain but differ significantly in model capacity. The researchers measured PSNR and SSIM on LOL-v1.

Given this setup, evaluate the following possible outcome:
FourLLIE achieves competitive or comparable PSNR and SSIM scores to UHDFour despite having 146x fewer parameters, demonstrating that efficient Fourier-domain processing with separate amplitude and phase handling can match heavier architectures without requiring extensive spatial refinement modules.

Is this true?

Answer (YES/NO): NO